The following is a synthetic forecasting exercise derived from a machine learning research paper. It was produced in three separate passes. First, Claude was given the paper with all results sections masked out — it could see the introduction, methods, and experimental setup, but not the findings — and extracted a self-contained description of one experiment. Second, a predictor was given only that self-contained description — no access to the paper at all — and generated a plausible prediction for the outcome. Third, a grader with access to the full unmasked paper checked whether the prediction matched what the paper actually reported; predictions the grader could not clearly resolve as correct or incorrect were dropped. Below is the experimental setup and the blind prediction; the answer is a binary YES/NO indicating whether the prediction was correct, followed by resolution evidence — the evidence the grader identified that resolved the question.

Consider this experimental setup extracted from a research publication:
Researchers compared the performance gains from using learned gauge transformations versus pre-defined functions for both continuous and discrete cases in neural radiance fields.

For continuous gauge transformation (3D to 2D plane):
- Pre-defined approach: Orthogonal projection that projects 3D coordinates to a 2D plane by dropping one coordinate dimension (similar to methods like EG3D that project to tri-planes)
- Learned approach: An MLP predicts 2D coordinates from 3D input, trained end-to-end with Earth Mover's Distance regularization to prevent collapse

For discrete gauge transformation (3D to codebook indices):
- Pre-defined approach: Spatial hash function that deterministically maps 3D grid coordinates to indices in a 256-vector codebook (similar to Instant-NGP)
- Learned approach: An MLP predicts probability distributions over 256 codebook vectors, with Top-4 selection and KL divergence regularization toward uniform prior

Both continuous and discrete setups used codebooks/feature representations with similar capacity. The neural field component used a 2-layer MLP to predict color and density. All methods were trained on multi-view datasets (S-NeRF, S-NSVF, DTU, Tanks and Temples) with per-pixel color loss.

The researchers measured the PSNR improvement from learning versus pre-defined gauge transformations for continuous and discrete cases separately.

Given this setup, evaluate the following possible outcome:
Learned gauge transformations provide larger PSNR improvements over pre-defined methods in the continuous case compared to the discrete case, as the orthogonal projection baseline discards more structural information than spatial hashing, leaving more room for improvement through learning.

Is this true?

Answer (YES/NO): YES